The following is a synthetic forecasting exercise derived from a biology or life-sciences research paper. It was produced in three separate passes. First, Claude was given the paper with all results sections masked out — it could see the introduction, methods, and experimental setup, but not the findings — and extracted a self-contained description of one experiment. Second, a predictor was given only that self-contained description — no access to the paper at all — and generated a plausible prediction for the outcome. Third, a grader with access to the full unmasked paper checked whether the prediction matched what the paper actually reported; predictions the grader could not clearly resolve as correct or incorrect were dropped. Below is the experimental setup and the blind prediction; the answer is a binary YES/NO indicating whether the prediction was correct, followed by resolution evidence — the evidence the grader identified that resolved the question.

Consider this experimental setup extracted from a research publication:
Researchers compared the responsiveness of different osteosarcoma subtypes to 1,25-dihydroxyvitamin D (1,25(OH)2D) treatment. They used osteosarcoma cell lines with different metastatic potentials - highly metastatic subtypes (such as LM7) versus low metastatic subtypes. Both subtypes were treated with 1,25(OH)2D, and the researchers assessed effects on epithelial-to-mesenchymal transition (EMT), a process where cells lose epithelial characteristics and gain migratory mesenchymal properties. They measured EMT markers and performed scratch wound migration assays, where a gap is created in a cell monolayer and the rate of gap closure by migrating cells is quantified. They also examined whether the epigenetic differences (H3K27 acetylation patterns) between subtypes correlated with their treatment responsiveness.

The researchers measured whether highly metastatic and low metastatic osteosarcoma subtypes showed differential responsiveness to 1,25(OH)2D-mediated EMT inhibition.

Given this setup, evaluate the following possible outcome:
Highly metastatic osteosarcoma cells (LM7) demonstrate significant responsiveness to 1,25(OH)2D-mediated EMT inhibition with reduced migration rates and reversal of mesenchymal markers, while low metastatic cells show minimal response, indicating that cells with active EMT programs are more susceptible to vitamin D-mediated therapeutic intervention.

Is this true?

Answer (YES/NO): NO